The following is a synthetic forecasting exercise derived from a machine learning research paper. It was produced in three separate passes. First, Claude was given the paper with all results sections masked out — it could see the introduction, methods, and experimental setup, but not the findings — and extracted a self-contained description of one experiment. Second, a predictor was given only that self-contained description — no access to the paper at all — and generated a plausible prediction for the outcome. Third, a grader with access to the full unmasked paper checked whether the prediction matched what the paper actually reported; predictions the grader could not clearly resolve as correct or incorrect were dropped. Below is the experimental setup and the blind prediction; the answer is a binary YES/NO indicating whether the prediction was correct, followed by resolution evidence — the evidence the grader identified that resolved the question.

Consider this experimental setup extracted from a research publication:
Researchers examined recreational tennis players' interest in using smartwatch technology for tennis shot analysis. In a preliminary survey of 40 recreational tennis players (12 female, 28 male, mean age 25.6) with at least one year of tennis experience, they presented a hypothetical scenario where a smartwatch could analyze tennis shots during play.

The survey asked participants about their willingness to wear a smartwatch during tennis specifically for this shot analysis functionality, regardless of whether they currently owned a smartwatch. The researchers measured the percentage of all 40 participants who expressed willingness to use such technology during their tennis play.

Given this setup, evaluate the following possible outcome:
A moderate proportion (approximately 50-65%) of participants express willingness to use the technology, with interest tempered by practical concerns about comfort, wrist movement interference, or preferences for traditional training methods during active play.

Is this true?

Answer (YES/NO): NO